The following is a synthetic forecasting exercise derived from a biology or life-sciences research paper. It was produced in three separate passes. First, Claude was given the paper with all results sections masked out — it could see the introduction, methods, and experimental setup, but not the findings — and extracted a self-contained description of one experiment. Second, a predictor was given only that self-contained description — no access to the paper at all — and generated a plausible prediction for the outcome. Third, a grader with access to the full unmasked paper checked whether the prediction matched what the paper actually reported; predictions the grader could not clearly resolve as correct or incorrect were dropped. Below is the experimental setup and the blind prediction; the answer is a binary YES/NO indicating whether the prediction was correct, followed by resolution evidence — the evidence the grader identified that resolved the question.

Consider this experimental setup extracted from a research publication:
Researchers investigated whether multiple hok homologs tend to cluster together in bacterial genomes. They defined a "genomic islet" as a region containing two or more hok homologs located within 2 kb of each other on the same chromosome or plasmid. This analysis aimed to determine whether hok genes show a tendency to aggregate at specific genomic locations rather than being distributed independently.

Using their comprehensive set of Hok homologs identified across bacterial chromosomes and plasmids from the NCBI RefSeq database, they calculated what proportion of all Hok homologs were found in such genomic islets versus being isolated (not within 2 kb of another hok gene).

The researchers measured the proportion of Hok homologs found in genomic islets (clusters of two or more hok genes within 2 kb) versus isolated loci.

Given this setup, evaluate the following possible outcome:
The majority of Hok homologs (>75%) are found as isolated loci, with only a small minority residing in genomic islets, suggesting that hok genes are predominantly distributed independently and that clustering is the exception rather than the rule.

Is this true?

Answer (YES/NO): YES